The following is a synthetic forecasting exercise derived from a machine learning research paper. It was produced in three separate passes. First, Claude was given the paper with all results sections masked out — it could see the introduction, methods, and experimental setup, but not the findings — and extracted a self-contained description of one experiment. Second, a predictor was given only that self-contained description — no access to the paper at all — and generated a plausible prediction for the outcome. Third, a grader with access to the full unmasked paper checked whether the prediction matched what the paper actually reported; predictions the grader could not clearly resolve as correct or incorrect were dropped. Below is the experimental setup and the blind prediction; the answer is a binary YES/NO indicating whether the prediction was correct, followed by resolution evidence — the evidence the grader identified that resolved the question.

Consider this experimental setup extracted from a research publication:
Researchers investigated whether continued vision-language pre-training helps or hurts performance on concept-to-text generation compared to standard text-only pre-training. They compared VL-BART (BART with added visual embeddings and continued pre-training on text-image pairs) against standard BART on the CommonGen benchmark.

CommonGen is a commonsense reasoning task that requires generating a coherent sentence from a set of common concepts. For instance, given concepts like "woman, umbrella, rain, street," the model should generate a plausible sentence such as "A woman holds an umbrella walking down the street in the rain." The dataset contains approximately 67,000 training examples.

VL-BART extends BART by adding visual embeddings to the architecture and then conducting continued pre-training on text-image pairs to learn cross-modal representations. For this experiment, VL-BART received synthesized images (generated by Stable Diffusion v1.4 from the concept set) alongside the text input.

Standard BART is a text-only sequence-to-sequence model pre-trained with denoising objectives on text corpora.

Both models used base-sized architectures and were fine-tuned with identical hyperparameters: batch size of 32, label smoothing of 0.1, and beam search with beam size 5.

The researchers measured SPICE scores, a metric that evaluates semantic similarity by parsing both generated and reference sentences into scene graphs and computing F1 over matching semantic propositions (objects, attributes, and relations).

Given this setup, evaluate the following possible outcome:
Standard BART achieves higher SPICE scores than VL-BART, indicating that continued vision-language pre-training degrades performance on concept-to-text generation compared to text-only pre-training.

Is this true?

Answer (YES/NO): YES